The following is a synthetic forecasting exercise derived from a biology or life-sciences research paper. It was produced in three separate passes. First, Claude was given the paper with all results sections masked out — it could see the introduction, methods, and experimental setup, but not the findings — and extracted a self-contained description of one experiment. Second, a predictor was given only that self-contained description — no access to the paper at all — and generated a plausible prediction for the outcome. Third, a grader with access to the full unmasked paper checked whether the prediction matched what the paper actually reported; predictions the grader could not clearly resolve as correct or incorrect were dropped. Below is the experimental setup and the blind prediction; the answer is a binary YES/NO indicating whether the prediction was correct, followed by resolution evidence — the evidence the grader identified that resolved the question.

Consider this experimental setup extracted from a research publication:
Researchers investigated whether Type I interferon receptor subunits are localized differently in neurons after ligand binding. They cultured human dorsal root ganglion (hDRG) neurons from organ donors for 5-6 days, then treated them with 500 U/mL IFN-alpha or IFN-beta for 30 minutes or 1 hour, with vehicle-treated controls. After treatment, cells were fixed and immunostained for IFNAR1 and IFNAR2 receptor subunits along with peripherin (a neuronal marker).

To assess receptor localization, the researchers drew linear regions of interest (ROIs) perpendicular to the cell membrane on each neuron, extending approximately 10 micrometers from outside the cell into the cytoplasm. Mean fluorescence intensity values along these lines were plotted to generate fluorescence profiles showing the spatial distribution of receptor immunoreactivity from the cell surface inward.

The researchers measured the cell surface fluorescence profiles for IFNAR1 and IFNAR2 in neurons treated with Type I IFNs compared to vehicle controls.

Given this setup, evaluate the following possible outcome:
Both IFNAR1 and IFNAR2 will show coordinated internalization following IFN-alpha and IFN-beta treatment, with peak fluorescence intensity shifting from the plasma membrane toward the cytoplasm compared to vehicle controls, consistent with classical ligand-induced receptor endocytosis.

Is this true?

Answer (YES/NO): NO